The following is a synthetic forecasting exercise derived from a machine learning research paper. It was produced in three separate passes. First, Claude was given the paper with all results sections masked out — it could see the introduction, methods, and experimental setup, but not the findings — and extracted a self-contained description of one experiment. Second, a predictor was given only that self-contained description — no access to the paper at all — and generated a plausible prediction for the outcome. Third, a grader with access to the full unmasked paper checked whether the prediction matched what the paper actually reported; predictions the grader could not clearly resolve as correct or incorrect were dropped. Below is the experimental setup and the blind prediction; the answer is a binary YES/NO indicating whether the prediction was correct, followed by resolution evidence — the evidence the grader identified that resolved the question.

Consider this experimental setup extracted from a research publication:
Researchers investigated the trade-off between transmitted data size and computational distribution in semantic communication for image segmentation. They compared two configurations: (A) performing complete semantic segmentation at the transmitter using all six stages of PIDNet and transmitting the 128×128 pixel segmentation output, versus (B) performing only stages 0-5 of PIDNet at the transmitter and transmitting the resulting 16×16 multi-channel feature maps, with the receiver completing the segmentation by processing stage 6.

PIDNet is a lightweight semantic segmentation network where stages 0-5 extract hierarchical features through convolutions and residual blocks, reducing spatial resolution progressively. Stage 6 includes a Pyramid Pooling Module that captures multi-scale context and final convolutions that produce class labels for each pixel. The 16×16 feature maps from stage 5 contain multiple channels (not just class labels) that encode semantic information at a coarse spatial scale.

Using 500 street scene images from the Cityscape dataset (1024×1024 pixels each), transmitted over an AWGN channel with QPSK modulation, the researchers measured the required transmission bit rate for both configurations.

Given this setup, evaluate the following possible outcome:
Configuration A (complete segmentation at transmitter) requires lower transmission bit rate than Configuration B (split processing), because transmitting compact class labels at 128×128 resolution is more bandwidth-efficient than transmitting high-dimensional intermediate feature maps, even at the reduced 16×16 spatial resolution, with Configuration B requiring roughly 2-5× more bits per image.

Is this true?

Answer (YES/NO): NO